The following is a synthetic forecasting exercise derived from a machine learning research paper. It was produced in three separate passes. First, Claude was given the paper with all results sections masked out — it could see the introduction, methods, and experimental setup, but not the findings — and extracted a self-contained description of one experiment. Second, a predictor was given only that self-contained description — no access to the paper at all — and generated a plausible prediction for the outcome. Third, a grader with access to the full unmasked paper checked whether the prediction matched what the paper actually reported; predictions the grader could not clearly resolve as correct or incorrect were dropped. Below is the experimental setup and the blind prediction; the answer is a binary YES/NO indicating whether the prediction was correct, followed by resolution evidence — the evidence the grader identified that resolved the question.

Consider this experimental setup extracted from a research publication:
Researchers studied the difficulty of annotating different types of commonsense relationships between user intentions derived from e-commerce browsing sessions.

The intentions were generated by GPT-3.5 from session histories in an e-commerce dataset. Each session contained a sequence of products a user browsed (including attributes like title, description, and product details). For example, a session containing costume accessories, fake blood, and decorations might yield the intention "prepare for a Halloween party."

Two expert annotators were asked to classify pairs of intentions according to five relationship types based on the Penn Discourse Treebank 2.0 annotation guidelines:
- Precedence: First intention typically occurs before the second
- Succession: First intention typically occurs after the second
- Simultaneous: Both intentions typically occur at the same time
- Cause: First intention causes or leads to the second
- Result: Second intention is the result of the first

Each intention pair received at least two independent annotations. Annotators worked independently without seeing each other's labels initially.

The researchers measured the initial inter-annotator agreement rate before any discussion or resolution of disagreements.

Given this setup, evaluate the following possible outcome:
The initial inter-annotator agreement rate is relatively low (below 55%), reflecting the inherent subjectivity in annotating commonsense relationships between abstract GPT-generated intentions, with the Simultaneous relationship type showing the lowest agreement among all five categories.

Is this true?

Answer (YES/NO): NO